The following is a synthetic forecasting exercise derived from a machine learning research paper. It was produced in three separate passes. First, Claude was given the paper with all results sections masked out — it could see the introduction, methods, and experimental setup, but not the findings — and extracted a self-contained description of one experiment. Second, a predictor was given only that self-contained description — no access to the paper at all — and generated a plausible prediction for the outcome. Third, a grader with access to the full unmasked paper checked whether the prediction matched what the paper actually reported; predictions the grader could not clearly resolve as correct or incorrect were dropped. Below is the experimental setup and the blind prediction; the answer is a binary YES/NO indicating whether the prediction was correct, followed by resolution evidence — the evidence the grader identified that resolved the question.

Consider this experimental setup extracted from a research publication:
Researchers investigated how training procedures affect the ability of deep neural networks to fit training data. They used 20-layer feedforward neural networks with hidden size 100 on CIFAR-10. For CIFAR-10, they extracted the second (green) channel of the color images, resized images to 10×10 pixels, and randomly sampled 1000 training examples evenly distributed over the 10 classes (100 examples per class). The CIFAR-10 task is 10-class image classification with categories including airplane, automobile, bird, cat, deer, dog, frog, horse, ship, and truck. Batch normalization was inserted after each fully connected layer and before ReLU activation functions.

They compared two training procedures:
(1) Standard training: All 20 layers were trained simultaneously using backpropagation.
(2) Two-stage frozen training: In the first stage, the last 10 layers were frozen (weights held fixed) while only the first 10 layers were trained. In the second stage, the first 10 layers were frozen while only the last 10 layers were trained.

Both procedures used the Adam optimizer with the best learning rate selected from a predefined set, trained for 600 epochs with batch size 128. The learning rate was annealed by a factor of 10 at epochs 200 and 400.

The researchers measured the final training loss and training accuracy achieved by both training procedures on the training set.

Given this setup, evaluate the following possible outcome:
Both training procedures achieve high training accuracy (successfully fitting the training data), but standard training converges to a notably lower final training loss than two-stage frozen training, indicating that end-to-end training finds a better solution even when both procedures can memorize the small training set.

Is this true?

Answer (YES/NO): NO